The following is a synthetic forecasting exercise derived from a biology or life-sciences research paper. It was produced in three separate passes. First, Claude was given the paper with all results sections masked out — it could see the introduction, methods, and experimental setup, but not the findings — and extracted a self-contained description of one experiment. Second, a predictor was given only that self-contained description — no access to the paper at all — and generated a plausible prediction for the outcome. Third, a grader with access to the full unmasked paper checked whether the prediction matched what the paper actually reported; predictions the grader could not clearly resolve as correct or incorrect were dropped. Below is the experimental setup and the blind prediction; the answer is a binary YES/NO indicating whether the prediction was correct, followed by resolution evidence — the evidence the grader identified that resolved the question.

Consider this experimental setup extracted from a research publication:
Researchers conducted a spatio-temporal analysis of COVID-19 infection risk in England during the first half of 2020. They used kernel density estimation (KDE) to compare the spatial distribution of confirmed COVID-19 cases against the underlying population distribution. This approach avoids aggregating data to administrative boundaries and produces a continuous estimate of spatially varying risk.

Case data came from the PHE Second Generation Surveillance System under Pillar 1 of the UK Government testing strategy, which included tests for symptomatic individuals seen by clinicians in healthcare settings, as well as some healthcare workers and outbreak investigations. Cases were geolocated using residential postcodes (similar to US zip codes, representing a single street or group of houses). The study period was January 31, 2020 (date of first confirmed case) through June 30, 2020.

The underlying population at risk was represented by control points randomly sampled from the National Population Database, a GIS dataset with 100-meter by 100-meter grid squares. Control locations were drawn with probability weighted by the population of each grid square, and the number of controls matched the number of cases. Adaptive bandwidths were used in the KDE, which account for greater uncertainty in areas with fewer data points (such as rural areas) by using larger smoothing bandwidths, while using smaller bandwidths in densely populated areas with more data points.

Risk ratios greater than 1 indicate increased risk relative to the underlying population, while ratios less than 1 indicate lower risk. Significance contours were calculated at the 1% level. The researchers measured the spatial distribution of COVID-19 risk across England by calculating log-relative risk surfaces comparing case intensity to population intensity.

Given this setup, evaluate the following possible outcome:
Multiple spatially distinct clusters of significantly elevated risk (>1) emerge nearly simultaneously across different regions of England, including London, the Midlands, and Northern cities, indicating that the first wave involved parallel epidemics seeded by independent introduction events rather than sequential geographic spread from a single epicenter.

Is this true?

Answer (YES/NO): NO